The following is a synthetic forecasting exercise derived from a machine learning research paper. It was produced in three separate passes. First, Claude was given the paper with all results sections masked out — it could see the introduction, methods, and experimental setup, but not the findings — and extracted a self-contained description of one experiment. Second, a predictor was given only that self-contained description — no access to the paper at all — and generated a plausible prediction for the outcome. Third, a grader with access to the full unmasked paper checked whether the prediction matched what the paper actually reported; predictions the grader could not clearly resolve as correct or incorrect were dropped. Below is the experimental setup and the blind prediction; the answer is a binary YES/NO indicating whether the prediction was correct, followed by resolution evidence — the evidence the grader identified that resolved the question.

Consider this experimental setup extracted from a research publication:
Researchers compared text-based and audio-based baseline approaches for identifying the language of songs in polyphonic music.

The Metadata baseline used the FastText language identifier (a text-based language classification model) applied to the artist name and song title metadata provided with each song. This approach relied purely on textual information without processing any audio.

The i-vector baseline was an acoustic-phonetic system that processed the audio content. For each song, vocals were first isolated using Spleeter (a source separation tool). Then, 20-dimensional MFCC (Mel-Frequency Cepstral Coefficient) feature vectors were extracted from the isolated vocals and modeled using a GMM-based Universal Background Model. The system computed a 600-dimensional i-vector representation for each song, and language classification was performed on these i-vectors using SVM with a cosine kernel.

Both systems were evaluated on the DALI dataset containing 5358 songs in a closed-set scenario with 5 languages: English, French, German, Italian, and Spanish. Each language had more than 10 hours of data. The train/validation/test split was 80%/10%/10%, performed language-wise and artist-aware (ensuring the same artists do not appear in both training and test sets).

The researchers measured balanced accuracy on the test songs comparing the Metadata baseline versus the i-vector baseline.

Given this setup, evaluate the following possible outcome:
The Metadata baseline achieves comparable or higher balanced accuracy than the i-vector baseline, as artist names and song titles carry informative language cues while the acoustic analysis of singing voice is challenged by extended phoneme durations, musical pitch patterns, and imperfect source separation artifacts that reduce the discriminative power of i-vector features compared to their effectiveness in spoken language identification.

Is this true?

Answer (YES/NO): YES